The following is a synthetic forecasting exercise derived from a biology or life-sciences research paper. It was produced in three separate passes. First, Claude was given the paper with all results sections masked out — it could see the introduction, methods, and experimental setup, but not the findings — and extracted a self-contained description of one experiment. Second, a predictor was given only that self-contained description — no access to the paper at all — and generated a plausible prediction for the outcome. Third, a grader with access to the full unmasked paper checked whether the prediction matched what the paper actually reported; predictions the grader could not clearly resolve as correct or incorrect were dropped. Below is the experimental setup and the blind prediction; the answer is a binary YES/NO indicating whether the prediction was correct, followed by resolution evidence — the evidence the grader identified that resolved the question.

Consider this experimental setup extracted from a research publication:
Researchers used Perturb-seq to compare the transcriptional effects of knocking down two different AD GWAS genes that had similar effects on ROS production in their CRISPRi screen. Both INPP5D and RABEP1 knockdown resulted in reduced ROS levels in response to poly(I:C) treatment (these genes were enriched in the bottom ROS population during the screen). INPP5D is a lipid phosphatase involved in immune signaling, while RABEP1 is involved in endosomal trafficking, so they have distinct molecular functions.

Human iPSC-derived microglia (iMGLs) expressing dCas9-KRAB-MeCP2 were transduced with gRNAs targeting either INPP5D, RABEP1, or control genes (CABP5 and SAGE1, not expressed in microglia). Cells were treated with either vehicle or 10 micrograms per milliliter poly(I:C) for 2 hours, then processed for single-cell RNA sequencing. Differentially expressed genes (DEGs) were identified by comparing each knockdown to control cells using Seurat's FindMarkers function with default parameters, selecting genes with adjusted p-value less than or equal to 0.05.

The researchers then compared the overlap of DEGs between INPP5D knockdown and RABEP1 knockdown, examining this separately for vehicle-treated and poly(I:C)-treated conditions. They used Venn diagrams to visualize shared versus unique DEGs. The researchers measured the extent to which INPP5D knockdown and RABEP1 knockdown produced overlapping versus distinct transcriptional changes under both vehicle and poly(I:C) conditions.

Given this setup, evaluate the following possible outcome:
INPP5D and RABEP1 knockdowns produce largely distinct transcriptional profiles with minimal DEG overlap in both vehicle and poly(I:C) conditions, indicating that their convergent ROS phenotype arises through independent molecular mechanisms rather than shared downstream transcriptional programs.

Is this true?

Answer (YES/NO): NO